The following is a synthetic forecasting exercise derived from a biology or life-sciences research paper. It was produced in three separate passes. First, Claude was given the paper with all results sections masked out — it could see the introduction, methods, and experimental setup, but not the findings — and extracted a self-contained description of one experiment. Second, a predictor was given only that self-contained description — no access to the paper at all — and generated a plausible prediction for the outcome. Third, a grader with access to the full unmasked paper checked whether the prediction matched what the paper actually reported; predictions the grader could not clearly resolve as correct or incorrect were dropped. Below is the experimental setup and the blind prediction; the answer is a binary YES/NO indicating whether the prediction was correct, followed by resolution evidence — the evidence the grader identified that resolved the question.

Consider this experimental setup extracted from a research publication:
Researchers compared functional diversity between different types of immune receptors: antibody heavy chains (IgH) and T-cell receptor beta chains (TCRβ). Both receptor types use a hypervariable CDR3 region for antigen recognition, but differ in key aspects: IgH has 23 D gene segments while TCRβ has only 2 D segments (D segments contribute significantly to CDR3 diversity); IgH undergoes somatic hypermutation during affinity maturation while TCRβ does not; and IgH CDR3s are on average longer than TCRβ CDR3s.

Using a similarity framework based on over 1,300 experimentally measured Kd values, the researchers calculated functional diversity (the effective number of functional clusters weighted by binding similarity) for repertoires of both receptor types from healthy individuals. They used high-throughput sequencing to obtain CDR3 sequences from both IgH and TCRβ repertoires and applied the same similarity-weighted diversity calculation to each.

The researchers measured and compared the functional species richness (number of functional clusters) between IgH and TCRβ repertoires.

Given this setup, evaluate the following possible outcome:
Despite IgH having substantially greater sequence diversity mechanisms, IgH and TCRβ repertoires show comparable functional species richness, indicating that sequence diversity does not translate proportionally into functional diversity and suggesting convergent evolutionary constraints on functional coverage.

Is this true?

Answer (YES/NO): NO